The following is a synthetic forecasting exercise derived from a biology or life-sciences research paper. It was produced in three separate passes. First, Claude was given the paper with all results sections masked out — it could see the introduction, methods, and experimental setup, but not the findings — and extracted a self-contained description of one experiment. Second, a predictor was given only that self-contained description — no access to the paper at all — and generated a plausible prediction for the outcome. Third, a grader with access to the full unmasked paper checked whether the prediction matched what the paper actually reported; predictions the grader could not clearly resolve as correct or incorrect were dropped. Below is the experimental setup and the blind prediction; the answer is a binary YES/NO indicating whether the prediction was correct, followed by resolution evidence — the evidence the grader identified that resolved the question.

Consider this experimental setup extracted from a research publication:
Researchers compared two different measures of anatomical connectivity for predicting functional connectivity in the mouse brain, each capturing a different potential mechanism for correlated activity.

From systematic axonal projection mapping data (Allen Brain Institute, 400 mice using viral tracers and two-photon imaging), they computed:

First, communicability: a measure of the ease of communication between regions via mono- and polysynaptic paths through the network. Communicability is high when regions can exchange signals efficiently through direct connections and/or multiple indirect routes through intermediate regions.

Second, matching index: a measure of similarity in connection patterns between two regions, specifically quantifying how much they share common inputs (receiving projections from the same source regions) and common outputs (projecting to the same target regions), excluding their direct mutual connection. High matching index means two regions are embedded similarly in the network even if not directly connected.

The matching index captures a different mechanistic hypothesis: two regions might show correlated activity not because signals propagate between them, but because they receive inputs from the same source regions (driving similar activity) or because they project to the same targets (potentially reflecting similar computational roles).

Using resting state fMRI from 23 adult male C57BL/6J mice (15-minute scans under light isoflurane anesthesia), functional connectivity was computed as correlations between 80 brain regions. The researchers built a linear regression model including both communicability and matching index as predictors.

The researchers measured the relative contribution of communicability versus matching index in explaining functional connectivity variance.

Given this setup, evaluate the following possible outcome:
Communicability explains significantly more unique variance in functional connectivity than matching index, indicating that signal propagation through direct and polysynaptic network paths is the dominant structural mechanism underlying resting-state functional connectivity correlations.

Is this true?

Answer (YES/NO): YES